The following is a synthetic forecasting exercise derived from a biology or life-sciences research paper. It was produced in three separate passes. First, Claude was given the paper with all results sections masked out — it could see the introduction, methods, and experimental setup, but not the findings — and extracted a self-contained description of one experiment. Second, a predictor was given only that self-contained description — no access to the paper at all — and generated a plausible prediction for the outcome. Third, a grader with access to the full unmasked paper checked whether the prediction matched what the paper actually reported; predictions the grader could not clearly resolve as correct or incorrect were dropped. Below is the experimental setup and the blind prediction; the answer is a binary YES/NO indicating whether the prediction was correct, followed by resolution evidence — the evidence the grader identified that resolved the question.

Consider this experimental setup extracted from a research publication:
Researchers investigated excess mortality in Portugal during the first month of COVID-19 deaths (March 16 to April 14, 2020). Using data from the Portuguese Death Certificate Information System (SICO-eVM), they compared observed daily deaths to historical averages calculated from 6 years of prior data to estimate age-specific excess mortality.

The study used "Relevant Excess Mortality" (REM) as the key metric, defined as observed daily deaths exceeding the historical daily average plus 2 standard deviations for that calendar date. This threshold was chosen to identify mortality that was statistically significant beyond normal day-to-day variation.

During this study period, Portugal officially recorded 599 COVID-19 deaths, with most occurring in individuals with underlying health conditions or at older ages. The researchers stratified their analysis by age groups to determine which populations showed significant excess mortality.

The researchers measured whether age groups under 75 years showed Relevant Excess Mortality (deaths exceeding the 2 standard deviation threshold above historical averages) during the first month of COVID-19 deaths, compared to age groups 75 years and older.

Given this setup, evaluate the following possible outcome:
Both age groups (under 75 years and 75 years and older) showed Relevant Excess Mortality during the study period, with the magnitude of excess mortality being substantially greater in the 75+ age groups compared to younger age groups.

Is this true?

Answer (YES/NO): NO